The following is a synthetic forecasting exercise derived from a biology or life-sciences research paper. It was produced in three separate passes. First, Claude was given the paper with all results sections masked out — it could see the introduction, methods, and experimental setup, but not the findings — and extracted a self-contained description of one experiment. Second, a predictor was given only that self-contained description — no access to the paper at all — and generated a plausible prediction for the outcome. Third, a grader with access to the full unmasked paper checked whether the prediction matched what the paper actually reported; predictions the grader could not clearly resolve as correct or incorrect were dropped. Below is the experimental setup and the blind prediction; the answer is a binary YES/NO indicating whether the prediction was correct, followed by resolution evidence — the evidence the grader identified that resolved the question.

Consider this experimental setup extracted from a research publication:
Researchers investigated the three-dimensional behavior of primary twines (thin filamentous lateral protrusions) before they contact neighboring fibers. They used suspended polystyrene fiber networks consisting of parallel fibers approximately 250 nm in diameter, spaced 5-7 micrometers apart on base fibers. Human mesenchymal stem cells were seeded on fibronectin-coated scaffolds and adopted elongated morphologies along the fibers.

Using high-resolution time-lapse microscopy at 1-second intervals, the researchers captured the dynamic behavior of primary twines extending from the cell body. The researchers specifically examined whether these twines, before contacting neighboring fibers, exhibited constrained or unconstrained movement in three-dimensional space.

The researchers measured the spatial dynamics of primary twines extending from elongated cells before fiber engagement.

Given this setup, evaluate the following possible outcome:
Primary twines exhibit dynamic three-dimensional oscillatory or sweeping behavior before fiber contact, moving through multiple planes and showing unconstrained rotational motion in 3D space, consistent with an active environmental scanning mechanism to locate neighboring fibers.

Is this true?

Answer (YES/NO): YES